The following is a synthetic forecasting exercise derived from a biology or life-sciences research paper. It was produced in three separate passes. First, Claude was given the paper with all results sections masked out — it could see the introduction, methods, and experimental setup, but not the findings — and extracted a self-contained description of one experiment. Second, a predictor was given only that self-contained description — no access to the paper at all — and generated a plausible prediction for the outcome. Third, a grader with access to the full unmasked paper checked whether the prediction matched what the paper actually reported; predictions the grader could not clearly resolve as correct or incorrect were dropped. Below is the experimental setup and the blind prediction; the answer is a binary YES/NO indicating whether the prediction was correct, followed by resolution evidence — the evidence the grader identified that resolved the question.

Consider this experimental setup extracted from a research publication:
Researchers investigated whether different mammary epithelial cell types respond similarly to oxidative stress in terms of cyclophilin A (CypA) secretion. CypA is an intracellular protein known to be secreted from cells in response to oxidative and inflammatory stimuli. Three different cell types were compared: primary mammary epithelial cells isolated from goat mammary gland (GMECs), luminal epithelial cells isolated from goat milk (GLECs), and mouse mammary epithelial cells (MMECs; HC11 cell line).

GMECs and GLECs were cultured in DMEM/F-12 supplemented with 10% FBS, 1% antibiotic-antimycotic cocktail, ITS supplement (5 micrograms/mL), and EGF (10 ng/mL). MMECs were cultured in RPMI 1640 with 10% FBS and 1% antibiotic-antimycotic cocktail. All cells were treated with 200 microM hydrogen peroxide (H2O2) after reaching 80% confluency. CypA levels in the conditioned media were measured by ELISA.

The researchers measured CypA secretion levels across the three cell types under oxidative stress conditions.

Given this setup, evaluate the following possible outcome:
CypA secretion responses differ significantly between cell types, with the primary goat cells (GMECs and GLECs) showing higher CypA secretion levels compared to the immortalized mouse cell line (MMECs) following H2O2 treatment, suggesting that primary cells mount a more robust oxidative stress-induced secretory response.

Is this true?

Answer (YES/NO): NO